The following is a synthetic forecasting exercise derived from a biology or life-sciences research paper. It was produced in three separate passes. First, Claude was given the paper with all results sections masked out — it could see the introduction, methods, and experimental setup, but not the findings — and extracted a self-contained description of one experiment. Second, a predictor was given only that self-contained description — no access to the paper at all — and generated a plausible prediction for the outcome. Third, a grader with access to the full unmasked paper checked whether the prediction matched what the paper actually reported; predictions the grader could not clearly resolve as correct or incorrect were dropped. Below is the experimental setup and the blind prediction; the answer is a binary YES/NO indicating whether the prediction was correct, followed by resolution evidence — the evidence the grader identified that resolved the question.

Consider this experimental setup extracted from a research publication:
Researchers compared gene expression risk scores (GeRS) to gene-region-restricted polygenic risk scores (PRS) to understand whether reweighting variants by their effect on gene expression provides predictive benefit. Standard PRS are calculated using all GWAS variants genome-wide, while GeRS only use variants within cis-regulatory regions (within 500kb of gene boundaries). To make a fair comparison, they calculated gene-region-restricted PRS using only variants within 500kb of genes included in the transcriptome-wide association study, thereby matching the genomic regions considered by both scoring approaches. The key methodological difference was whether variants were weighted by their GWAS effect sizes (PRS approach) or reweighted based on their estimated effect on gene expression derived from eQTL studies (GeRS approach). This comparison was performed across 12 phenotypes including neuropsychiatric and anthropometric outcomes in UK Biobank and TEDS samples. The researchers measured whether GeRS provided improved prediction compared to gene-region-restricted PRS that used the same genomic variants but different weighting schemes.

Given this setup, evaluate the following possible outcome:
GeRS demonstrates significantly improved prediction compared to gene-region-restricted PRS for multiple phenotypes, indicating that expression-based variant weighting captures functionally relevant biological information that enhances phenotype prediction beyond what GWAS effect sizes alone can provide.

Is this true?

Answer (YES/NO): NO